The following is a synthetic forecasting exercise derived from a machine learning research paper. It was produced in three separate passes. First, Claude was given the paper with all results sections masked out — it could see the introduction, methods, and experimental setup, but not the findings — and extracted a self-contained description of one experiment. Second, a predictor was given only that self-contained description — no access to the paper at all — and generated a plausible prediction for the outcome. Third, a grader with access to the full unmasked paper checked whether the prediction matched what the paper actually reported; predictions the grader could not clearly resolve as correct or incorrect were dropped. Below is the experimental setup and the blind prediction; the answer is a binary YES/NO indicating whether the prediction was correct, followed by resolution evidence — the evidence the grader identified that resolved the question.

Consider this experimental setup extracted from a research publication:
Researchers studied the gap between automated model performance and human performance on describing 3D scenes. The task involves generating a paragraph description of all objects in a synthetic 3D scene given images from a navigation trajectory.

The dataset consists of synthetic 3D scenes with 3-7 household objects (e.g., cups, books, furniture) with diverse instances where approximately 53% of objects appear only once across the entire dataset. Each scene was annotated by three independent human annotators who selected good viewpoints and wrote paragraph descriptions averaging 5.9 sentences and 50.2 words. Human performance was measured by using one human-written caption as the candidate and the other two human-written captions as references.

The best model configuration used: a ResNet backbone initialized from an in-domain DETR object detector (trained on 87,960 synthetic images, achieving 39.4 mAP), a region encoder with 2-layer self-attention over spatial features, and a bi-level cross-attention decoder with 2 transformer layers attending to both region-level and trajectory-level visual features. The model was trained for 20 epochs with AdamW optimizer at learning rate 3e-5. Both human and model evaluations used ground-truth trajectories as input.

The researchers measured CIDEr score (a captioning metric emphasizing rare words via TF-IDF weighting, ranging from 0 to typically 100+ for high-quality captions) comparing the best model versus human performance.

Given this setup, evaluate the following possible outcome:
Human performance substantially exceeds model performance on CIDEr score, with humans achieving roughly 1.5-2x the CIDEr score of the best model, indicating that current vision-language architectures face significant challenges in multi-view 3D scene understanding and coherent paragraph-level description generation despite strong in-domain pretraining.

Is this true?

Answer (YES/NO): NO